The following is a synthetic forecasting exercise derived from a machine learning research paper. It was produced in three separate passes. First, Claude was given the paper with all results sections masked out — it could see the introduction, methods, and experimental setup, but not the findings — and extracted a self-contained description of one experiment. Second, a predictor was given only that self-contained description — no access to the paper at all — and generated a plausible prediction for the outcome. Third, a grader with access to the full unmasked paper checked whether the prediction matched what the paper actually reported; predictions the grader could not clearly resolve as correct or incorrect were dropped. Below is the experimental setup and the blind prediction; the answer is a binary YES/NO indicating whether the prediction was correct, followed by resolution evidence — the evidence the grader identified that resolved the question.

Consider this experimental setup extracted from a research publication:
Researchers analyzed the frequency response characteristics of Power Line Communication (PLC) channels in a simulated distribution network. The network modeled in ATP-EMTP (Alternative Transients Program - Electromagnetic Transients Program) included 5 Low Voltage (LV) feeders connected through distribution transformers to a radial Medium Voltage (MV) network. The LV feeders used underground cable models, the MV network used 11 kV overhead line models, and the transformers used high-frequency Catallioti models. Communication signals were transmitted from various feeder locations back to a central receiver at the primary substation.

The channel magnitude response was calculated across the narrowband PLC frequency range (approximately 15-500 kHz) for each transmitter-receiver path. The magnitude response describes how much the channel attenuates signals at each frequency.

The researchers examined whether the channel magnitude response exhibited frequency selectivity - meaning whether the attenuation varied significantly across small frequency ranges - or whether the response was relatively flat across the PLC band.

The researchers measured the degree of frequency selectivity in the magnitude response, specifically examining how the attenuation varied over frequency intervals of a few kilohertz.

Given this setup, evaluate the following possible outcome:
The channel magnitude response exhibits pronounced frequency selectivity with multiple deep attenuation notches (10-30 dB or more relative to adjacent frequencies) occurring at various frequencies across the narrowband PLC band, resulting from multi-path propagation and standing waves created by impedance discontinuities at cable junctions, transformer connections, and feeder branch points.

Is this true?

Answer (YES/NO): YES